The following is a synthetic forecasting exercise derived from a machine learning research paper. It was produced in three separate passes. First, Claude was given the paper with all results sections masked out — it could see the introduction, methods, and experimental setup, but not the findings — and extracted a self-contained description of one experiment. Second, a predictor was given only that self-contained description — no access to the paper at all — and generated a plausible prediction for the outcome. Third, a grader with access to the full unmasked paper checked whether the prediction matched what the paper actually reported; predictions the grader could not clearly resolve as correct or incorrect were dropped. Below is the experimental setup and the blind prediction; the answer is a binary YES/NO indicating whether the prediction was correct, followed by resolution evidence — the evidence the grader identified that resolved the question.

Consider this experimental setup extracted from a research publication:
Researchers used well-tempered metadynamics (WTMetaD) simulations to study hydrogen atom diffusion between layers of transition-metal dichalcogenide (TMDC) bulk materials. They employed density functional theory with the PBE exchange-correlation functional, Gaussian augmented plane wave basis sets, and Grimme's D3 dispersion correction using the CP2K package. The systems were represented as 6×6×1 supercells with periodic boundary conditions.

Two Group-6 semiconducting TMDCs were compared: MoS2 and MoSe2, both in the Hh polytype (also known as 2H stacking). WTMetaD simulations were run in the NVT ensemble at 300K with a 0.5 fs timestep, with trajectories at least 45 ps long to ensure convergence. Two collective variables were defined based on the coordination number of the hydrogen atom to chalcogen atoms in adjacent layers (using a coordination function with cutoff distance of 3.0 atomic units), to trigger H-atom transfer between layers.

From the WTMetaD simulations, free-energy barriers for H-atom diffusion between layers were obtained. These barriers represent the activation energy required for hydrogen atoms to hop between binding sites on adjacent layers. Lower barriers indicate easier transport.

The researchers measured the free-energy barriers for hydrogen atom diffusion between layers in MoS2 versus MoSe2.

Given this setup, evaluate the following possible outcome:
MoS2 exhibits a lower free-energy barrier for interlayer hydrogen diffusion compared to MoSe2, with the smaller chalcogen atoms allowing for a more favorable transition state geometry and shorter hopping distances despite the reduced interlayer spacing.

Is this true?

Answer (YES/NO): NO